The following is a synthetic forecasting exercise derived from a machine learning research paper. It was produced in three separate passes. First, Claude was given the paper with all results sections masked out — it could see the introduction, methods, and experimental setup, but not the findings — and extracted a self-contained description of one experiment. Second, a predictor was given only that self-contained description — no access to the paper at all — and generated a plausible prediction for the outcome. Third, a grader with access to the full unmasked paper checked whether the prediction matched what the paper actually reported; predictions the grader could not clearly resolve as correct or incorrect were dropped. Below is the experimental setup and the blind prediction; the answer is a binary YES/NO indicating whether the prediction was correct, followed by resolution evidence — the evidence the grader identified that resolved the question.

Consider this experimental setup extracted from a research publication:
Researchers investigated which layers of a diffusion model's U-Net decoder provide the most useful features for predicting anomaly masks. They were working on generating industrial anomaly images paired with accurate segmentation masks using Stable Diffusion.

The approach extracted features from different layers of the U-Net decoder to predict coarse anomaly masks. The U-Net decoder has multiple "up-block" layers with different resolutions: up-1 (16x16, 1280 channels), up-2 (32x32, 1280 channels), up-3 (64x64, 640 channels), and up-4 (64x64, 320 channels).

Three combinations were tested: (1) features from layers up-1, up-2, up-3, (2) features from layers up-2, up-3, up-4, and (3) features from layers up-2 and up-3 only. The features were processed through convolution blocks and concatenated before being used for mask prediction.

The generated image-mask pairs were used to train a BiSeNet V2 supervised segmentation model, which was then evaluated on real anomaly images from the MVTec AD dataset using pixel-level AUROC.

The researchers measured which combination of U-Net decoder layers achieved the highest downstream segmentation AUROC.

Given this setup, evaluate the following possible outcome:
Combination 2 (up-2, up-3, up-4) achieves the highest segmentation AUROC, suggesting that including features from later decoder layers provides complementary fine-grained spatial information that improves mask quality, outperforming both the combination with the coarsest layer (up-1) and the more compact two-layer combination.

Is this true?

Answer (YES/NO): NO